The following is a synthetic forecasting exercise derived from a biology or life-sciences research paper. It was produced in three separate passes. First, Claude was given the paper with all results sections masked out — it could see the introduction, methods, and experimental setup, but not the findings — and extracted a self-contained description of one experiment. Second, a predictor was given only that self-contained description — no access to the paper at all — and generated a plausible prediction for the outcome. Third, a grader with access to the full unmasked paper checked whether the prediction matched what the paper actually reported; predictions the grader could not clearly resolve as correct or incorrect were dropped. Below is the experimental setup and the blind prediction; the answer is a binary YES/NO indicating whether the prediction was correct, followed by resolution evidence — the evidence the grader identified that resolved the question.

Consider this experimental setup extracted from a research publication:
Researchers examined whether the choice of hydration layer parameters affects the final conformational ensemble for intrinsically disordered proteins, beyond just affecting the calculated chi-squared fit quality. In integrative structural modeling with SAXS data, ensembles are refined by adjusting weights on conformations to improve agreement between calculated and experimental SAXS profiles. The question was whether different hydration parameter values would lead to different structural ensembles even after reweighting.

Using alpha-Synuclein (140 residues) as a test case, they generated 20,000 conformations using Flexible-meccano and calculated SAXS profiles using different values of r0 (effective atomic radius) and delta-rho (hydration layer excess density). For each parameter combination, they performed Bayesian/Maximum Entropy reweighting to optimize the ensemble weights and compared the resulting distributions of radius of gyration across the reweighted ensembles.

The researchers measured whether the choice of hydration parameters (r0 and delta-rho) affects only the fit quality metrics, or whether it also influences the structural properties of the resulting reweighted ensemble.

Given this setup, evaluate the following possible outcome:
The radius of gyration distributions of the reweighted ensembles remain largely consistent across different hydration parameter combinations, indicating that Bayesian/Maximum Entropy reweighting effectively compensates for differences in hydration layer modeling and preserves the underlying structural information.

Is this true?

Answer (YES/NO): YES